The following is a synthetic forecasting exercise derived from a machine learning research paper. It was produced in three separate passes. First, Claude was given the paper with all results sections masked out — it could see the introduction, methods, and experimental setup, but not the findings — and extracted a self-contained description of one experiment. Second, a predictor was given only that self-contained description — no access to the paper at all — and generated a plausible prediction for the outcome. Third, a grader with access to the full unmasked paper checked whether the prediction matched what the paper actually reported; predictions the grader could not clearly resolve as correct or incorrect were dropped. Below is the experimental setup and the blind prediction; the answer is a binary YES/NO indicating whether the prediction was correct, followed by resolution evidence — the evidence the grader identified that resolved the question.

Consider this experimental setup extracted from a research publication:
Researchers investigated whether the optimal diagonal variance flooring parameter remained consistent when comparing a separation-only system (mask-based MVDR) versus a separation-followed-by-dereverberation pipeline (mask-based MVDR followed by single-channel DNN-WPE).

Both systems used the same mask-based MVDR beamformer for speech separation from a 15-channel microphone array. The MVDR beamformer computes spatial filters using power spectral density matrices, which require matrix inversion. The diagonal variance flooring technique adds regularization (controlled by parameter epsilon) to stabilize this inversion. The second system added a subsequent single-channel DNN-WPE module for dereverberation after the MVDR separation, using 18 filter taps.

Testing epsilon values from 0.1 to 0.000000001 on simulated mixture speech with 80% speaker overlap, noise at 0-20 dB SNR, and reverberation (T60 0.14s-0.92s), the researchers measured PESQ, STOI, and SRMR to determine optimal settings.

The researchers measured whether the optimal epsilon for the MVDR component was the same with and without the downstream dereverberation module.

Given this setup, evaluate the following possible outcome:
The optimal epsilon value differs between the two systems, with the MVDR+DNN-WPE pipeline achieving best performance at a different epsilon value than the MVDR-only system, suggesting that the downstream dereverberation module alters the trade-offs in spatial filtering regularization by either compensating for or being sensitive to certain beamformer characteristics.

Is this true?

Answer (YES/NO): NO